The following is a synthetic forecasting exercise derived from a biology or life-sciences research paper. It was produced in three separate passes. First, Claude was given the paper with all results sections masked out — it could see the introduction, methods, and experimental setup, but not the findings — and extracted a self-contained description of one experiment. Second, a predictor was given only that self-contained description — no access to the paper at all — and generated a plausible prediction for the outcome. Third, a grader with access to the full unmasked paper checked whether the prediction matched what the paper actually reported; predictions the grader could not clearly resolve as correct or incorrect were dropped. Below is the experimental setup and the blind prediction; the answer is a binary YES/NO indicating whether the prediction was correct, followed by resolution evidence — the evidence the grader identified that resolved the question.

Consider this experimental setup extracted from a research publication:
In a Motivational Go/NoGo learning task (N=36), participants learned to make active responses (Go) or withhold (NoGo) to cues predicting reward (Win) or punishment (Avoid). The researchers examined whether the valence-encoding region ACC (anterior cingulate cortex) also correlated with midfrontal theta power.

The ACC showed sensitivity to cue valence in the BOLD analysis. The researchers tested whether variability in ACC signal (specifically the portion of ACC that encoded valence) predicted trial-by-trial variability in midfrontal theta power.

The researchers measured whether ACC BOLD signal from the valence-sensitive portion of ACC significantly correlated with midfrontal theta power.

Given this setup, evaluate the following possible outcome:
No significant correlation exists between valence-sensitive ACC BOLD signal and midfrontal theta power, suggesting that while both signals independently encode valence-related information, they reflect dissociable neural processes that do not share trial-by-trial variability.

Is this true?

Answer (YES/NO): YES